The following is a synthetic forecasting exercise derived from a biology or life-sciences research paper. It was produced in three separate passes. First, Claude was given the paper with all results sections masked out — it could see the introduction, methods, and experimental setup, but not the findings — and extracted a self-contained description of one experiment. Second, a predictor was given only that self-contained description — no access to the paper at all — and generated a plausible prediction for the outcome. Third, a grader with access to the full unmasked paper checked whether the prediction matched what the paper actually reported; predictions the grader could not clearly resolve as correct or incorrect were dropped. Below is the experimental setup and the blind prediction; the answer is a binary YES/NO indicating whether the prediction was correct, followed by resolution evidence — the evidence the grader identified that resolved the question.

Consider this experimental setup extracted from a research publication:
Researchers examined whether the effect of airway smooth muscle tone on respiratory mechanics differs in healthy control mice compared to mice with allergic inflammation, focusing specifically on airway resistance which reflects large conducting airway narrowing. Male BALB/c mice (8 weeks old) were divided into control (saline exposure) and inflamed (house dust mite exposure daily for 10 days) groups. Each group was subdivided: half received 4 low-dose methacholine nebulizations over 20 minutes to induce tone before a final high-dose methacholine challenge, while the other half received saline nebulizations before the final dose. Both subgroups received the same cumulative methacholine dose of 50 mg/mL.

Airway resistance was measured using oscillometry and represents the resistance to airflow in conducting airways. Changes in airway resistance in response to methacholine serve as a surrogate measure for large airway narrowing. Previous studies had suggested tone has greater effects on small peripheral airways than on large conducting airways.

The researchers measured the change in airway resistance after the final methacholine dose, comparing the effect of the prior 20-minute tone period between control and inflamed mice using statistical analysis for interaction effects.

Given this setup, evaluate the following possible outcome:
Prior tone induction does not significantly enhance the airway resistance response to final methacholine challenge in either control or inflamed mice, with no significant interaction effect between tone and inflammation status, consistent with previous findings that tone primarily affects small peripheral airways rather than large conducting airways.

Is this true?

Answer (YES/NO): NO